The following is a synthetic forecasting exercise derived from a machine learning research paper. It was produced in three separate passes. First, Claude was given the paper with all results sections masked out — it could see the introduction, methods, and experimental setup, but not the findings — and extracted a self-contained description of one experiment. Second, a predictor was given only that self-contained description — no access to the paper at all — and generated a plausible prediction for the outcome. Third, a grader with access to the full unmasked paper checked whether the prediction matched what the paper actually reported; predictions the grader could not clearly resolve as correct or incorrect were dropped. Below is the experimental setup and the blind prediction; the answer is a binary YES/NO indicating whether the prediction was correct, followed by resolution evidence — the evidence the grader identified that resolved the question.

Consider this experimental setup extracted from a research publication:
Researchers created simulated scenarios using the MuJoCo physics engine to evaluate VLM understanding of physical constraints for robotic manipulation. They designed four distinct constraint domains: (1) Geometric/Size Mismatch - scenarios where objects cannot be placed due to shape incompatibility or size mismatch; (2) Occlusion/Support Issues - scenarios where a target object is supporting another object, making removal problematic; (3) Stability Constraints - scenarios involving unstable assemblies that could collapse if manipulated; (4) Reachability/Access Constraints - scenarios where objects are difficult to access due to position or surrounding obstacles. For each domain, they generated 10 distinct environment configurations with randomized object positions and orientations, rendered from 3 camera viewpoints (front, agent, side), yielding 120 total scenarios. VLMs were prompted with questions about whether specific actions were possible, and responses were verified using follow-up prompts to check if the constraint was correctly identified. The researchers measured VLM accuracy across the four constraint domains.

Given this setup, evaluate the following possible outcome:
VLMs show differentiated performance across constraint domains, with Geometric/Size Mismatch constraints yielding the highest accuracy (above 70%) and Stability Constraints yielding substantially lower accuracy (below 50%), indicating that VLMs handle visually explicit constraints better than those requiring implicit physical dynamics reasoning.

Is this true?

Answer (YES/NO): NO